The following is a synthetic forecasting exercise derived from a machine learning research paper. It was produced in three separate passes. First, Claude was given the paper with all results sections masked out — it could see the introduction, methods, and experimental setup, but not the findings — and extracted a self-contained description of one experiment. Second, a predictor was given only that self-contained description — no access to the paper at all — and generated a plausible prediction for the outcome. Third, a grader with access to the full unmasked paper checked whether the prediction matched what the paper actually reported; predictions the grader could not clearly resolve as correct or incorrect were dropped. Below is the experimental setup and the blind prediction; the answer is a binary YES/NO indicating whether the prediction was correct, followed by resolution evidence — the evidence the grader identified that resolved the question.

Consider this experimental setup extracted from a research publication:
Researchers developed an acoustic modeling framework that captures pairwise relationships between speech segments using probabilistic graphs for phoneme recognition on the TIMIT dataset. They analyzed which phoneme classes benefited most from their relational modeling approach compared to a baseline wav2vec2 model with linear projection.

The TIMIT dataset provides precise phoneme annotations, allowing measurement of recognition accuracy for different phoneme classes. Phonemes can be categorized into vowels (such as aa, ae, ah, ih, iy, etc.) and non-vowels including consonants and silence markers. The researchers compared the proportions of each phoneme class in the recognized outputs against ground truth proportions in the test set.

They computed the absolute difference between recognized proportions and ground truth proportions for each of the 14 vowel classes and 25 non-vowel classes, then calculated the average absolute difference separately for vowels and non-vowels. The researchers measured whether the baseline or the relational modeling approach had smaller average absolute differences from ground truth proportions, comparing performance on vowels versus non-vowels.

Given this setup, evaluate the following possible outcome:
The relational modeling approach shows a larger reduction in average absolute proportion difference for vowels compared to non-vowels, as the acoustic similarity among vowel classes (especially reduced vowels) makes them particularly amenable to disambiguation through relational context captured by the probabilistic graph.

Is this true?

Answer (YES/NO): NO